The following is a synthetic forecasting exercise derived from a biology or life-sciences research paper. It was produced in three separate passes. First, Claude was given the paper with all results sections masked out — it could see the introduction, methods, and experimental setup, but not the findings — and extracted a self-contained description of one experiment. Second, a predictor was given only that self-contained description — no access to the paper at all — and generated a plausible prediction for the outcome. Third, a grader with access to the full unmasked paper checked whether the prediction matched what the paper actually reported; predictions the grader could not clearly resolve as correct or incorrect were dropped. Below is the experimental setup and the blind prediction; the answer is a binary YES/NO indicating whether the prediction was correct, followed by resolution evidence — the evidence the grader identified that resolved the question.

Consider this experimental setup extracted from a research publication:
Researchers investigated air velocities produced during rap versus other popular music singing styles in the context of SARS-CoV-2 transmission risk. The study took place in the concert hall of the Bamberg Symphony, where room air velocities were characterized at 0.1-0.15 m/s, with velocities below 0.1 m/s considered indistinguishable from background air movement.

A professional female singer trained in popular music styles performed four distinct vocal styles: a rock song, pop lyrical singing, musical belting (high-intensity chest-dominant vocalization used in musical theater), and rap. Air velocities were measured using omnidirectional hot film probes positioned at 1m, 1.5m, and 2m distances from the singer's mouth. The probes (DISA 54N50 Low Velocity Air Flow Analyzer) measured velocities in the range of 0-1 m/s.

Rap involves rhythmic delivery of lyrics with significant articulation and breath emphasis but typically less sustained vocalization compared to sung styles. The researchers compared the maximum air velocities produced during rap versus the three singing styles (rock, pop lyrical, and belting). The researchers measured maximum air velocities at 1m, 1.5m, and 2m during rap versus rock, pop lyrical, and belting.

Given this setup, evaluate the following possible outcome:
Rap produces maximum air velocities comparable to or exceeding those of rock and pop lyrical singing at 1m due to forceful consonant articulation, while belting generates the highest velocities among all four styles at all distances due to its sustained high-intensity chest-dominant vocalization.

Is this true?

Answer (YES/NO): YES